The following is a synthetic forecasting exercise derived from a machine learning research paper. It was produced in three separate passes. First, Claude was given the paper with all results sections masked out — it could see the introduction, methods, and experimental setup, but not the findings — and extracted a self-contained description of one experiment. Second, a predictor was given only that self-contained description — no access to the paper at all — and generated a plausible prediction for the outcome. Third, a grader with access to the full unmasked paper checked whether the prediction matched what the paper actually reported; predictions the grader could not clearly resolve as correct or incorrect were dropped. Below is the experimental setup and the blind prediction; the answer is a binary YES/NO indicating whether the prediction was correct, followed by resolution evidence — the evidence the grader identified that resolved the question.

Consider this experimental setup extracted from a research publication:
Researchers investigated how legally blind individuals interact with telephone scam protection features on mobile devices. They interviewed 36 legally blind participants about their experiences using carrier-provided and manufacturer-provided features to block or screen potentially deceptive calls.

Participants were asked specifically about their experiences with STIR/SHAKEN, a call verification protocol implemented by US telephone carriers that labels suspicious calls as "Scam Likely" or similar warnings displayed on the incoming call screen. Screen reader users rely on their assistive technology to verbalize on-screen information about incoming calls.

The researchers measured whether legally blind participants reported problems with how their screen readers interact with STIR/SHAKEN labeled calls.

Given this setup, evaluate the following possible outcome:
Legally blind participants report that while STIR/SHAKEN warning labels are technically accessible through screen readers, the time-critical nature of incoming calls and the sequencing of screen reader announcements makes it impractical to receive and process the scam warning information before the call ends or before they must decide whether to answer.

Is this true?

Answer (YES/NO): NO